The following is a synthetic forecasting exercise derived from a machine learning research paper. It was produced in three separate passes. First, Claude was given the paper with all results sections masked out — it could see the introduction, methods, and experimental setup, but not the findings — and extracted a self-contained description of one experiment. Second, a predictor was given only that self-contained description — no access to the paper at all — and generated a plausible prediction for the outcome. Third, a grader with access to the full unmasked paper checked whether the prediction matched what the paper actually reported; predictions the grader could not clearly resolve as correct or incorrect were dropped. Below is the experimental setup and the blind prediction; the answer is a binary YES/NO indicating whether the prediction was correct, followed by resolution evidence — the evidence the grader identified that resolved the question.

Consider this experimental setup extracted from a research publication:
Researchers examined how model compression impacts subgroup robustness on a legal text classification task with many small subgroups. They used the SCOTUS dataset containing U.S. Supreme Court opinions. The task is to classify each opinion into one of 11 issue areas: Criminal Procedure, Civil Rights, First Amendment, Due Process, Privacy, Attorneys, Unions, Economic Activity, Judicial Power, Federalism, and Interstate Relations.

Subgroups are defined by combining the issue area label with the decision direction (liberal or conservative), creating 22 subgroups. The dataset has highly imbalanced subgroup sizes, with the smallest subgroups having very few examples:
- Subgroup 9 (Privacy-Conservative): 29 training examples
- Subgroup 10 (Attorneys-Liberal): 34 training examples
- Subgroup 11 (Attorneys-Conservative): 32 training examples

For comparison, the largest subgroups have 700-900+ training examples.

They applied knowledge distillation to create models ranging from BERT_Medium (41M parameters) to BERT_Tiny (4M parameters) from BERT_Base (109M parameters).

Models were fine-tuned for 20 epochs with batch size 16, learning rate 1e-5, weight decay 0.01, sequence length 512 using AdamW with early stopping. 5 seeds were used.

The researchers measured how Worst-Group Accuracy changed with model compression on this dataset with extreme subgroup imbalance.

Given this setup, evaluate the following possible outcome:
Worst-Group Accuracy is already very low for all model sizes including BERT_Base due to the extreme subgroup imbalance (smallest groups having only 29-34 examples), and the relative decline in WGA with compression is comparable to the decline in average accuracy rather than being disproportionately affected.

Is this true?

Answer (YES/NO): NO